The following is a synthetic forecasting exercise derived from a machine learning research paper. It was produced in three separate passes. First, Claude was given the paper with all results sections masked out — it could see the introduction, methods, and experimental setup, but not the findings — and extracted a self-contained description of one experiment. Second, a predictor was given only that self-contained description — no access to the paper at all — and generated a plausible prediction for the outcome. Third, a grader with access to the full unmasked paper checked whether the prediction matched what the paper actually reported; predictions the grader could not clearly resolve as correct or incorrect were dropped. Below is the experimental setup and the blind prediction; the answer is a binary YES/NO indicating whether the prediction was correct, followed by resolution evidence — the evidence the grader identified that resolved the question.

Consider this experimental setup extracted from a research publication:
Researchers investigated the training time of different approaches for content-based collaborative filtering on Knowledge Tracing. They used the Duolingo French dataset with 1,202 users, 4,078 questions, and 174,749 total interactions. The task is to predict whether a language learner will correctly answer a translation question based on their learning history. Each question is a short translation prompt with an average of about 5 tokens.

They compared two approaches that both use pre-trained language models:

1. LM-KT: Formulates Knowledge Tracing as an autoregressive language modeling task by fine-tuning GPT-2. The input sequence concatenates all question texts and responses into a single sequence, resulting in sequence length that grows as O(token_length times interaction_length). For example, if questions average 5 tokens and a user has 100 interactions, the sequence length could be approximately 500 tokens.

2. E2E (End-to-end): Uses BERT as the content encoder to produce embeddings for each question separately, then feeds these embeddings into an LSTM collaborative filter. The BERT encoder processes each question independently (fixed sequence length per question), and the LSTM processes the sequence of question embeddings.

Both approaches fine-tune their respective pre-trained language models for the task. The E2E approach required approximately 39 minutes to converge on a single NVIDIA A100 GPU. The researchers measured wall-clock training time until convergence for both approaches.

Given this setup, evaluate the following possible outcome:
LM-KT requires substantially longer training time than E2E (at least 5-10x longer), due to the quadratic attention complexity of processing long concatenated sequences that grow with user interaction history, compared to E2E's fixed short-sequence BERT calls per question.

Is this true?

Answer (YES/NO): NO